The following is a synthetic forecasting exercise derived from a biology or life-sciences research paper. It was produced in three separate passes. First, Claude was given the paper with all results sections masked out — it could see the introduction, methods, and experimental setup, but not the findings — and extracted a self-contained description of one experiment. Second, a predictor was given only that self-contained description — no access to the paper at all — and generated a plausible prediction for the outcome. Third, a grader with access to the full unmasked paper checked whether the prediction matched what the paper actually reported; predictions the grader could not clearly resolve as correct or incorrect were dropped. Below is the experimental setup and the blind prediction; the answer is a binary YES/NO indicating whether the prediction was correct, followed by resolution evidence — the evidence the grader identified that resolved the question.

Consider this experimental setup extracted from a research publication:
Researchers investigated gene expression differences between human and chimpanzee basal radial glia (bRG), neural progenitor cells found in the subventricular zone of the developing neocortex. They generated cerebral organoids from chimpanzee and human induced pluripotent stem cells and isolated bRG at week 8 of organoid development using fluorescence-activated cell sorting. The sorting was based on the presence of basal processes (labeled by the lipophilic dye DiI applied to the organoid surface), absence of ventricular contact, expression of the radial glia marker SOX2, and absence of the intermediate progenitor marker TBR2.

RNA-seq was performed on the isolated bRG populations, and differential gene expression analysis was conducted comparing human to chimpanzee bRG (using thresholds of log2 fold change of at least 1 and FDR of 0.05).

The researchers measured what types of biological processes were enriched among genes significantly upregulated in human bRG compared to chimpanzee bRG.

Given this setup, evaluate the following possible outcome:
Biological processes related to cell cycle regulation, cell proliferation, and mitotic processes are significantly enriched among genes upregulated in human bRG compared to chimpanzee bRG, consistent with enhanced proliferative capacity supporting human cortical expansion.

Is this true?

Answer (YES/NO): NO